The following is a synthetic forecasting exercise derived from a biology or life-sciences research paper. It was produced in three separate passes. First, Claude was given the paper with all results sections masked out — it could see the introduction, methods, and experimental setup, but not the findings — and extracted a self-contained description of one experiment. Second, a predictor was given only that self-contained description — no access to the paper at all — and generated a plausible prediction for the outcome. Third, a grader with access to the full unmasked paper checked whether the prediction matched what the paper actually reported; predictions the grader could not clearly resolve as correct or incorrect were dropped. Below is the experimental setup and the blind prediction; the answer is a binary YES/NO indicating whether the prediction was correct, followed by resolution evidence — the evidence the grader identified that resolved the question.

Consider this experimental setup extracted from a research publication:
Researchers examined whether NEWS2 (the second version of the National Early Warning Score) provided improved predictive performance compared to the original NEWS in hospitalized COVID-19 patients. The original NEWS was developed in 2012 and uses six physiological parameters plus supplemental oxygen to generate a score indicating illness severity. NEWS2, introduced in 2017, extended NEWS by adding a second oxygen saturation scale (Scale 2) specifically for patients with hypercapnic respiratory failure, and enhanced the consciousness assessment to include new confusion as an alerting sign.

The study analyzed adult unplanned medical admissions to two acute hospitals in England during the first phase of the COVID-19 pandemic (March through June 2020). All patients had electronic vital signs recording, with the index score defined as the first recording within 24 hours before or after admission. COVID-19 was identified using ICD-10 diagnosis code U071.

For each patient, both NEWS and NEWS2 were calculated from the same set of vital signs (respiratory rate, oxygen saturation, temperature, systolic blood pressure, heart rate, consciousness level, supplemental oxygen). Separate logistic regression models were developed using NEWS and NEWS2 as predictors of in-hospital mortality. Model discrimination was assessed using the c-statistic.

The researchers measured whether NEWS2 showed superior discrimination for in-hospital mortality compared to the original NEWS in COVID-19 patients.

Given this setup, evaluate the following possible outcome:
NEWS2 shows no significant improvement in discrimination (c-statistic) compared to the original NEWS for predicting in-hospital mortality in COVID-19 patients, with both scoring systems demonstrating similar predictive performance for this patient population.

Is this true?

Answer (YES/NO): YES